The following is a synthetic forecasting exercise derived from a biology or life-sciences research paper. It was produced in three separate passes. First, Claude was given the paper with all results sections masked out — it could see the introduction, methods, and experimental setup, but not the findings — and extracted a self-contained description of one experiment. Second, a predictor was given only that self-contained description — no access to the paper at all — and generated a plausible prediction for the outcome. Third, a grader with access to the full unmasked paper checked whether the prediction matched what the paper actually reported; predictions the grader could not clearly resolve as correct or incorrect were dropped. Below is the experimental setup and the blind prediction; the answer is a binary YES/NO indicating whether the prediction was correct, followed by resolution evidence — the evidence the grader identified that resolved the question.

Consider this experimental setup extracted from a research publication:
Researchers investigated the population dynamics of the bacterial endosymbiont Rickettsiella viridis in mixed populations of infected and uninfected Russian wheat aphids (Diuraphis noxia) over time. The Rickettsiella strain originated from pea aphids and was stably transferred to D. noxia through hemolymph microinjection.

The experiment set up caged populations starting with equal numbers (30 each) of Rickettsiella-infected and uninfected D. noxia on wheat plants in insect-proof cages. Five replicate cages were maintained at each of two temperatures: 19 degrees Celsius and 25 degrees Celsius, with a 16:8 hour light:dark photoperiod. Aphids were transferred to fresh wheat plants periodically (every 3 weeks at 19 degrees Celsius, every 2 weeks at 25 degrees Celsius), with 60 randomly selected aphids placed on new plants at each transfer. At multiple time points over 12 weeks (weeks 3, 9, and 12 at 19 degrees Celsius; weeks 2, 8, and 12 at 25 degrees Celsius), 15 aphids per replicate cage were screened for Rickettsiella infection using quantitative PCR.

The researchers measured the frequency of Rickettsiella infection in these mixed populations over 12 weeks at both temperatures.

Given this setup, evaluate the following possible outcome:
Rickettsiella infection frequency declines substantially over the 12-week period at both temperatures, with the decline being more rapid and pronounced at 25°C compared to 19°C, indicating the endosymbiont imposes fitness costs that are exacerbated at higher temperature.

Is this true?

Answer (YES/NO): NO